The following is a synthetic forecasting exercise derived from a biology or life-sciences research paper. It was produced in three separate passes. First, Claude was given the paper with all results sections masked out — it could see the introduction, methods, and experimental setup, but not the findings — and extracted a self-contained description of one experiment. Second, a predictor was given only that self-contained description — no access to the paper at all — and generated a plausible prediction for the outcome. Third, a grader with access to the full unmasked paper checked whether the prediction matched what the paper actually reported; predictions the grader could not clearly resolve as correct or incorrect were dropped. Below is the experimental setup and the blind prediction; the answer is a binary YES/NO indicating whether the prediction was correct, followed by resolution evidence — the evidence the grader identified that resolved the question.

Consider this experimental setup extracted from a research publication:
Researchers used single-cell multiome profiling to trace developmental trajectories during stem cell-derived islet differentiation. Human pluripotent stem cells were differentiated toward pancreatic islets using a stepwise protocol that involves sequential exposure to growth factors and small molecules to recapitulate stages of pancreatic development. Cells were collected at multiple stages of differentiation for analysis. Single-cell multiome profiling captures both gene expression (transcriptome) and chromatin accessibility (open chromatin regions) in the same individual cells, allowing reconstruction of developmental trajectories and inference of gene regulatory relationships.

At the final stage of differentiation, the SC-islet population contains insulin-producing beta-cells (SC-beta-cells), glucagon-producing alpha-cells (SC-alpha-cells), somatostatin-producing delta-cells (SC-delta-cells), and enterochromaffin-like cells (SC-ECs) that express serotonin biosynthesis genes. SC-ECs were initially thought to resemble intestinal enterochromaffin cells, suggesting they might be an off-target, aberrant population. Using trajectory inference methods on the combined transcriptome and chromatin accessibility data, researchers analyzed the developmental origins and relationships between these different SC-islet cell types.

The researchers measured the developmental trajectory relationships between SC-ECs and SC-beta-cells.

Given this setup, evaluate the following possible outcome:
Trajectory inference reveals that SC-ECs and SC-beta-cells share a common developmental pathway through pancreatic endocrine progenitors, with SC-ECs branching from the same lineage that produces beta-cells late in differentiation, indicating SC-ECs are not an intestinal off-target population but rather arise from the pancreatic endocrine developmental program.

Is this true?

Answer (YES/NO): YES